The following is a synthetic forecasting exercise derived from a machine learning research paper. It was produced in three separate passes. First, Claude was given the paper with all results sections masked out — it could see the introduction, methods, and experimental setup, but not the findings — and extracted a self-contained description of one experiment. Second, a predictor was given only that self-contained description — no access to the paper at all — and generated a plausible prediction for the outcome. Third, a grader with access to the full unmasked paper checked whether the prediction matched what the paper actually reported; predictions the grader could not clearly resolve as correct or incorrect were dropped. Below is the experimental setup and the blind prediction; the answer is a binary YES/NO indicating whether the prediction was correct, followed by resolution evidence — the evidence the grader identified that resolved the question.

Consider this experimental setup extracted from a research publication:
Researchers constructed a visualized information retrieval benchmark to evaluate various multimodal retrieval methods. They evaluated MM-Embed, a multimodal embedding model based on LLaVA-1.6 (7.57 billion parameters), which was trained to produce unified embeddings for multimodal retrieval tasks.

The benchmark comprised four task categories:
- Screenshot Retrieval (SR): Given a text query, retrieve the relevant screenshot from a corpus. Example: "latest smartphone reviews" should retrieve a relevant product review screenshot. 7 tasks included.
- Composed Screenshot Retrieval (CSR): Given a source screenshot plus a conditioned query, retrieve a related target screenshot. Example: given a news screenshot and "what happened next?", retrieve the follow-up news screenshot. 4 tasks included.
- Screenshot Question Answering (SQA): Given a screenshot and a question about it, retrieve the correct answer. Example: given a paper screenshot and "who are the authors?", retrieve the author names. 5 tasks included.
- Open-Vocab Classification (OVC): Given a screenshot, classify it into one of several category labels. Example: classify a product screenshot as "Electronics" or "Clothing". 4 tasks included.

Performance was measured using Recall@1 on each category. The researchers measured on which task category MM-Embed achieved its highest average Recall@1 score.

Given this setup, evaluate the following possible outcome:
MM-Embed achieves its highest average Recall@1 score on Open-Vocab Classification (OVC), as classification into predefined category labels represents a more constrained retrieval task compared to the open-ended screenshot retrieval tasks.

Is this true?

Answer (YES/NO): NO